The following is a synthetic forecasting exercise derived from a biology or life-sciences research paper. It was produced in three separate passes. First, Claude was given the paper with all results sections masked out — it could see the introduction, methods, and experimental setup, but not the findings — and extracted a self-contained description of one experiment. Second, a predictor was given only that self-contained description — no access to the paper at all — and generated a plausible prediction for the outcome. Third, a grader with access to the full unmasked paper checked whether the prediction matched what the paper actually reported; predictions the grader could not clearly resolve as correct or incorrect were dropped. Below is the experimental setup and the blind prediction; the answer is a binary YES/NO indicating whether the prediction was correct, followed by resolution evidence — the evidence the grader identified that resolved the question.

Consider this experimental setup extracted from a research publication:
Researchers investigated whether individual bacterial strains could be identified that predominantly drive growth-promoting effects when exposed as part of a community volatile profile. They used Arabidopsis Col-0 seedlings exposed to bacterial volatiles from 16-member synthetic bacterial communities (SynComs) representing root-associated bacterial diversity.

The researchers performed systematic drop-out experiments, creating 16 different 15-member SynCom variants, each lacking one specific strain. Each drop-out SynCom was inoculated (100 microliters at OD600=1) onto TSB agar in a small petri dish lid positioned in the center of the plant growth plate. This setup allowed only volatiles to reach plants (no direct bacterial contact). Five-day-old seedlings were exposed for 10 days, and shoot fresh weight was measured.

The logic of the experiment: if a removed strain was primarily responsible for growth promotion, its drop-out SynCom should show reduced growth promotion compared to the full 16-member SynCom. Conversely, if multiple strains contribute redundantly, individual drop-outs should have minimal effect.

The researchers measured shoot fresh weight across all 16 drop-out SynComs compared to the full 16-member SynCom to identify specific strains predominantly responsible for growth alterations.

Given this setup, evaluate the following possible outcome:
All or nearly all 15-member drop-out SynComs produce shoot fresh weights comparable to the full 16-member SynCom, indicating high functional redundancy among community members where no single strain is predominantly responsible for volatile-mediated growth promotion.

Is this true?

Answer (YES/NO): YES